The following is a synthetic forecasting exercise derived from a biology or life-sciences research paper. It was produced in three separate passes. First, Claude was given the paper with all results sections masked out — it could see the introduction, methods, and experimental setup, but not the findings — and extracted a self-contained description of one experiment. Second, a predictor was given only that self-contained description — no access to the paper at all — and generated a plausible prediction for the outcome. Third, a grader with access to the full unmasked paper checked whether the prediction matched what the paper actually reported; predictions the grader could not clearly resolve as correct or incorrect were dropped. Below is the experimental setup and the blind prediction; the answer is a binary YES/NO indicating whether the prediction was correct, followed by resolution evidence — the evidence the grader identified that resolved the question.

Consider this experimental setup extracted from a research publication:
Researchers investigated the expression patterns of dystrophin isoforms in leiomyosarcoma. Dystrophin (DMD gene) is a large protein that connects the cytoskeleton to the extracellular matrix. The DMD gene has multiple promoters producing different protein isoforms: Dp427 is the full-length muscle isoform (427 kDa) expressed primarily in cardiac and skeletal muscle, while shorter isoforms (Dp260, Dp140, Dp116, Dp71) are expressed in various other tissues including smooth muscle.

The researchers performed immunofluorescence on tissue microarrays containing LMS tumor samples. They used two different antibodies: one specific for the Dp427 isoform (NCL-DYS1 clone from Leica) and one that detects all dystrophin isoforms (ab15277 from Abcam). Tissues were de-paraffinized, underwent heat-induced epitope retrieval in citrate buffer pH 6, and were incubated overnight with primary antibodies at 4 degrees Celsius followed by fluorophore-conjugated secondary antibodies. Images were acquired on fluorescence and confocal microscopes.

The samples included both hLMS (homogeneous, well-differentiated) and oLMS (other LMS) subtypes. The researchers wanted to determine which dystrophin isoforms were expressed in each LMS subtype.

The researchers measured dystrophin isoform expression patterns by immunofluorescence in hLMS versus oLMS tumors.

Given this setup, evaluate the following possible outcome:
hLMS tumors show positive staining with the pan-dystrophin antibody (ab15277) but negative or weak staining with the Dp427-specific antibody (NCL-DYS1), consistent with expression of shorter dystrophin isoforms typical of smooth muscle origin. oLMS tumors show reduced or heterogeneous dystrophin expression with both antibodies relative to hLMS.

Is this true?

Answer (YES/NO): NO